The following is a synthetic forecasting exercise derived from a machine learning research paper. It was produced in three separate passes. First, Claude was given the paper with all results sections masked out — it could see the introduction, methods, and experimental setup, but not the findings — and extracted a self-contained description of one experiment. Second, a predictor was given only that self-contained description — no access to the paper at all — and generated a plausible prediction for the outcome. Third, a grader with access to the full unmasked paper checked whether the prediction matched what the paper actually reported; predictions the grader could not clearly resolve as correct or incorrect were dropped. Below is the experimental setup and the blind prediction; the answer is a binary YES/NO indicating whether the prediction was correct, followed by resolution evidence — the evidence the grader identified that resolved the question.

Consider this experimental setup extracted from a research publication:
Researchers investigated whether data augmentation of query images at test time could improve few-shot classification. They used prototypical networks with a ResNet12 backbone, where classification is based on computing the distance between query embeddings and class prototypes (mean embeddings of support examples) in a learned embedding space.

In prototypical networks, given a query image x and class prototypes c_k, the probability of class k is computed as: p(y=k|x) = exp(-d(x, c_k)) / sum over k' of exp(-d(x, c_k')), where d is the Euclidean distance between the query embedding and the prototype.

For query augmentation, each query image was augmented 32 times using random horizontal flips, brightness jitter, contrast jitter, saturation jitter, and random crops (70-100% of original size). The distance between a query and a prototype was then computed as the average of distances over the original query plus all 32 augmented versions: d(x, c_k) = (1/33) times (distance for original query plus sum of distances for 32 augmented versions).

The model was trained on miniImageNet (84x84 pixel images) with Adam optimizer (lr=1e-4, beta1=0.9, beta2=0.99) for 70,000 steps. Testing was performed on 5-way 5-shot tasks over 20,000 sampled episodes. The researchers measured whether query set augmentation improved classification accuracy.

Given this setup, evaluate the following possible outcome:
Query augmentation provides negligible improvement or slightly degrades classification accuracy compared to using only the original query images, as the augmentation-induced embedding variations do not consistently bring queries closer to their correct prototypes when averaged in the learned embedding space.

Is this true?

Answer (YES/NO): NO